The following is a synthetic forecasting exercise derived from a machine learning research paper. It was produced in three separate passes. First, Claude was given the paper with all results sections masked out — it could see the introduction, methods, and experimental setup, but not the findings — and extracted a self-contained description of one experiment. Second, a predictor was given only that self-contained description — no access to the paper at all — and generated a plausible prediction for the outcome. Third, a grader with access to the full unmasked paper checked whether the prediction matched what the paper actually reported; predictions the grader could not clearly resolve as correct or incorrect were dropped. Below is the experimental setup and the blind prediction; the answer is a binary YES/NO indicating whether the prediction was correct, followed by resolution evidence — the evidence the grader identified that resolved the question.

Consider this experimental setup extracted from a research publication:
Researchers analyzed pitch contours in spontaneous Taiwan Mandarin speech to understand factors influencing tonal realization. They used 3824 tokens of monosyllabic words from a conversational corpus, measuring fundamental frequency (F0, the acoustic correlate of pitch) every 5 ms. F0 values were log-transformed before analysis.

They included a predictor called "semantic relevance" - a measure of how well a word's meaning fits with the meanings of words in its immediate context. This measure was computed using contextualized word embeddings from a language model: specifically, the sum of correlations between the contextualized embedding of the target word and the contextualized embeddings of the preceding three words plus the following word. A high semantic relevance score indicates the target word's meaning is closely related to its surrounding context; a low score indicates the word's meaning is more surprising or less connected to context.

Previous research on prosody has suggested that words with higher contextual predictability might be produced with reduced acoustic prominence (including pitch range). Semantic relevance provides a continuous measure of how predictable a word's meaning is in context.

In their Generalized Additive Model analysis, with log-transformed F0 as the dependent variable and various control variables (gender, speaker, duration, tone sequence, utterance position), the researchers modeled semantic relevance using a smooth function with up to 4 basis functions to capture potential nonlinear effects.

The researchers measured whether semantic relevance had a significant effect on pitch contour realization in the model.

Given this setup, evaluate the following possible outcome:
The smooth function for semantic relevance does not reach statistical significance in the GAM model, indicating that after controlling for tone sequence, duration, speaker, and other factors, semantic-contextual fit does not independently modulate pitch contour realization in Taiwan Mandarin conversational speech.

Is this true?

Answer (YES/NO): NO